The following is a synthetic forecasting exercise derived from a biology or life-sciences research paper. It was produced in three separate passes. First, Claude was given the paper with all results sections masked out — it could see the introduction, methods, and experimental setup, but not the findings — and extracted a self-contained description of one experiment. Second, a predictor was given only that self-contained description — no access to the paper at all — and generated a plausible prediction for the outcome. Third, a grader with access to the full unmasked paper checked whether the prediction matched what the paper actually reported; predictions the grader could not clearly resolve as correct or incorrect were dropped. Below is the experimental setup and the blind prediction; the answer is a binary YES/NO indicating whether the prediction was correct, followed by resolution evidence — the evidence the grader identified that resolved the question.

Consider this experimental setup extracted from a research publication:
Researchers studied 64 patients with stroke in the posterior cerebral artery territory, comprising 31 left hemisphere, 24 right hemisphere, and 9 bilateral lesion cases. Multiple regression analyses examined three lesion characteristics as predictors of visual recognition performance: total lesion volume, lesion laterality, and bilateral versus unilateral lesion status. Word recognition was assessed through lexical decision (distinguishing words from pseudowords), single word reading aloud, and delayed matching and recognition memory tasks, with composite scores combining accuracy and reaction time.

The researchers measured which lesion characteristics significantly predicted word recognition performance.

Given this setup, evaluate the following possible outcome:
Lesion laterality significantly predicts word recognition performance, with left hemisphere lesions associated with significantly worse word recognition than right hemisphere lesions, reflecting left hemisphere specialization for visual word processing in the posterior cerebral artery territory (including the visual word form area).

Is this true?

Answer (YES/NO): YES